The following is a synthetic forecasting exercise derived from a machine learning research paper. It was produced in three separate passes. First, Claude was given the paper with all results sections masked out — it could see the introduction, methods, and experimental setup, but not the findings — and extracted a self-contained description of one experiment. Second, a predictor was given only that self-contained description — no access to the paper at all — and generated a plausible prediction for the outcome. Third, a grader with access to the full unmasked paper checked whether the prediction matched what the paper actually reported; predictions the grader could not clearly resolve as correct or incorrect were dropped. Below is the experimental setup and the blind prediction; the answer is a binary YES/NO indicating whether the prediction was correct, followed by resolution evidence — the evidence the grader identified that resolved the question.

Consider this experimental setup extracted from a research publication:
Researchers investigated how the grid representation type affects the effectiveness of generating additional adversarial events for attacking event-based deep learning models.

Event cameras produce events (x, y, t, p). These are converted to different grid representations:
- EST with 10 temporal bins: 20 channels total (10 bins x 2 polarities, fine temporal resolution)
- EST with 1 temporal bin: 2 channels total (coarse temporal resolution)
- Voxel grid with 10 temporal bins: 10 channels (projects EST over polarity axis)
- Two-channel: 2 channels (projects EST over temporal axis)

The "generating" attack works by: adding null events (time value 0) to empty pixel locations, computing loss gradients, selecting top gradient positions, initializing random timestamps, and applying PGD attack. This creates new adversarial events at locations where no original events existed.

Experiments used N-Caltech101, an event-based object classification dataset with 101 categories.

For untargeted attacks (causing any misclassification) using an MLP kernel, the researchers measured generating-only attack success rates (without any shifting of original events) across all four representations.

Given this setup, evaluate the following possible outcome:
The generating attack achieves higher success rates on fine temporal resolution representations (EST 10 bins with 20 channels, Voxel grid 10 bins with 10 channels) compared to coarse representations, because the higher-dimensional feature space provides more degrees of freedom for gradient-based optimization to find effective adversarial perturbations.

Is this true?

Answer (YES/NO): NO